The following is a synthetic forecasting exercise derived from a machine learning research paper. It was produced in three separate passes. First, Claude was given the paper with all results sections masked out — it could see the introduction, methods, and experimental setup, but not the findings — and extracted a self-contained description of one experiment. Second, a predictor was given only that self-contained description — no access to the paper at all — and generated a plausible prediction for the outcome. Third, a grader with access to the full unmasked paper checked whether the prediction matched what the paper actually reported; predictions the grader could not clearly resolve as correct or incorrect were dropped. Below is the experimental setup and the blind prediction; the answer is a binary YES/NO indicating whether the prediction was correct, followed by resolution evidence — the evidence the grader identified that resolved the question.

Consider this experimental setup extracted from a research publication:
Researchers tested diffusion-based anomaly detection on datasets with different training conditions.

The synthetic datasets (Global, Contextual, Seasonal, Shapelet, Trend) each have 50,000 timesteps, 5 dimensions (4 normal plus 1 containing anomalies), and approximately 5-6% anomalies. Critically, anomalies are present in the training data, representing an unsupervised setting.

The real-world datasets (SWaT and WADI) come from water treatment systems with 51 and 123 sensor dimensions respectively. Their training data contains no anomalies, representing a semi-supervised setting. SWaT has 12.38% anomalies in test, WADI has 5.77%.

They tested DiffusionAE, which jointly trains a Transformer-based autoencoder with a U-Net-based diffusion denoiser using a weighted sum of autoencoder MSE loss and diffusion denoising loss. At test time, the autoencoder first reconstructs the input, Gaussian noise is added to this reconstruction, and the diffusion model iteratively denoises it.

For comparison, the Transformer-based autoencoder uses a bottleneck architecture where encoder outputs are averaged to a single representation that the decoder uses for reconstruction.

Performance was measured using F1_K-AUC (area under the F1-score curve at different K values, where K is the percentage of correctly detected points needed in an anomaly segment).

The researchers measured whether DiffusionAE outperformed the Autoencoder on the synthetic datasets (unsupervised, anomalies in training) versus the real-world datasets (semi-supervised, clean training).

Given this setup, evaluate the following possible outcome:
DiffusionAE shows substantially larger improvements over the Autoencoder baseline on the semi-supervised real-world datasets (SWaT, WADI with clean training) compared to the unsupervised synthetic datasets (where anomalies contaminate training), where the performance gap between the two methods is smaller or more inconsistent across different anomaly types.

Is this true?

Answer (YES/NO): NO